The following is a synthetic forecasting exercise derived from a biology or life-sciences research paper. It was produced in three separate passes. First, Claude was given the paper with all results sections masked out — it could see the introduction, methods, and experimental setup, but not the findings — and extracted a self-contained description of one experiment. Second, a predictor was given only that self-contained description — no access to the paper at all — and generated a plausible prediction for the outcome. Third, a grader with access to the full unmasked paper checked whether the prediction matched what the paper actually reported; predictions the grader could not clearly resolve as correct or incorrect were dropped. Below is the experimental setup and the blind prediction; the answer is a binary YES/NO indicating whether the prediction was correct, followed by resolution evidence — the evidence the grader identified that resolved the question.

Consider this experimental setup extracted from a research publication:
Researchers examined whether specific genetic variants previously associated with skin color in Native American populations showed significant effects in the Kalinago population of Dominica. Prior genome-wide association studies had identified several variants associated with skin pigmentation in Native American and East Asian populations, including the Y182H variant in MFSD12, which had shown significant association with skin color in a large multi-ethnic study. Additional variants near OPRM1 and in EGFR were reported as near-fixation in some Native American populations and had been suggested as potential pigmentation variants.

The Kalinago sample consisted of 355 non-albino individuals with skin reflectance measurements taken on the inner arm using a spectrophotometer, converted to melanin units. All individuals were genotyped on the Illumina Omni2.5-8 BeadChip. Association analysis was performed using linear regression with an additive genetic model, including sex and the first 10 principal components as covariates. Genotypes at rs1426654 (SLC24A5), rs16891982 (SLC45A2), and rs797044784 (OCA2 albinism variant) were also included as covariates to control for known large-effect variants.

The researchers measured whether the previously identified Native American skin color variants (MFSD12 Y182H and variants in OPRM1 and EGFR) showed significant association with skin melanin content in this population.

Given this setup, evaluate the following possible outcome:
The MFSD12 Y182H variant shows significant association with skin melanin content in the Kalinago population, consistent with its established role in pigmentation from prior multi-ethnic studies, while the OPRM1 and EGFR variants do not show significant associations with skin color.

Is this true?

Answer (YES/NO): NO